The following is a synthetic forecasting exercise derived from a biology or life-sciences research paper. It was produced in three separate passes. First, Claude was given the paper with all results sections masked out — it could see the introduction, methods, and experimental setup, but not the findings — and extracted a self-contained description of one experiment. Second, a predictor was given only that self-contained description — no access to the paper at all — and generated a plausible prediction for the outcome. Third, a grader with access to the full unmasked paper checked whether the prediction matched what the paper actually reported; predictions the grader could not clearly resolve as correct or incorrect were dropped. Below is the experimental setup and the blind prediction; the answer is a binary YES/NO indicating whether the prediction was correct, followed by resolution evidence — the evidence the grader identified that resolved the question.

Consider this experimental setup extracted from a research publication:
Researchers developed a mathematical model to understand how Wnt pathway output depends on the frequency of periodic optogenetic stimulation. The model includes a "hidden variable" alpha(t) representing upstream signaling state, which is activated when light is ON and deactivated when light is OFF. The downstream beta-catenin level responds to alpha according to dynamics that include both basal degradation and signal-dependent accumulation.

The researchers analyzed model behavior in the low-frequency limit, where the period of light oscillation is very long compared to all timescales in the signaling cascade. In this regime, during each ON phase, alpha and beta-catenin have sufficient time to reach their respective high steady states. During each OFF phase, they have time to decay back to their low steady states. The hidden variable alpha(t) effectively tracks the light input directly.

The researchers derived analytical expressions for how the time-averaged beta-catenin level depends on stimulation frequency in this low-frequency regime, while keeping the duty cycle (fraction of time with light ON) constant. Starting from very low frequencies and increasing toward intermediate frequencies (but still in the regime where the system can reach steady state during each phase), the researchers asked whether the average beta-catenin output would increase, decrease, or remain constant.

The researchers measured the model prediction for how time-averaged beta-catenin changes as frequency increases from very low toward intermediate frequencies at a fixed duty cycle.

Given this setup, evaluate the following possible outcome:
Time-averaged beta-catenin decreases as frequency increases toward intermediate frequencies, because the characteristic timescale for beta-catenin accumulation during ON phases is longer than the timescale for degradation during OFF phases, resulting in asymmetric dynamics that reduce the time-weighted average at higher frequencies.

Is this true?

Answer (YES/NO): YES